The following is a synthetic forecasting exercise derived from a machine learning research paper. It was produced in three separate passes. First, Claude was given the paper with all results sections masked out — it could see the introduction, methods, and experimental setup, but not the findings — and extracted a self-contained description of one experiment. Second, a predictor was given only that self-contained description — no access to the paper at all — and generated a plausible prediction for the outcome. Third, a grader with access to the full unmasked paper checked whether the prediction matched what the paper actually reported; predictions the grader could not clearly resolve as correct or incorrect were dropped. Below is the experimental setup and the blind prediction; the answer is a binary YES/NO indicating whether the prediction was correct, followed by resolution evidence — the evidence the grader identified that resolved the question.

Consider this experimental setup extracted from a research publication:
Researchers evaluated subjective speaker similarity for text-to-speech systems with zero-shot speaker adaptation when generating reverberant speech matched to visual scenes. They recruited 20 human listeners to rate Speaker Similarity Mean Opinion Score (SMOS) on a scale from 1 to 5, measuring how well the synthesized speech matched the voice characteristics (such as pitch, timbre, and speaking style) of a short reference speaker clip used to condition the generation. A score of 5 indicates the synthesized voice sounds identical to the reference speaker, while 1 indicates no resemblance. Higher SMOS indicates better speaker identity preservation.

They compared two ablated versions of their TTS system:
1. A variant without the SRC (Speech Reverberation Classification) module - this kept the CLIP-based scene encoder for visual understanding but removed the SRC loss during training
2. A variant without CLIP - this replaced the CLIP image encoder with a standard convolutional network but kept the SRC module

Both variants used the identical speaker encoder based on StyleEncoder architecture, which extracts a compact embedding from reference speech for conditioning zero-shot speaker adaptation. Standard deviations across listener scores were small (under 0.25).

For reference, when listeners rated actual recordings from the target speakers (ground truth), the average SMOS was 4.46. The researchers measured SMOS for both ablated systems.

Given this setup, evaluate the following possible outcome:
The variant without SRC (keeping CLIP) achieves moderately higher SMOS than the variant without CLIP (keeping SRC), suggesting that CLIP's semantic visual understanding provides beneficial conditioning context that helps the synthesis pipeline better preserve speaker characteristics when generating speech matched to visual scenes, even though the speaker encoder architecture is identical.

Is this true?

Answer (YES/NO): NO